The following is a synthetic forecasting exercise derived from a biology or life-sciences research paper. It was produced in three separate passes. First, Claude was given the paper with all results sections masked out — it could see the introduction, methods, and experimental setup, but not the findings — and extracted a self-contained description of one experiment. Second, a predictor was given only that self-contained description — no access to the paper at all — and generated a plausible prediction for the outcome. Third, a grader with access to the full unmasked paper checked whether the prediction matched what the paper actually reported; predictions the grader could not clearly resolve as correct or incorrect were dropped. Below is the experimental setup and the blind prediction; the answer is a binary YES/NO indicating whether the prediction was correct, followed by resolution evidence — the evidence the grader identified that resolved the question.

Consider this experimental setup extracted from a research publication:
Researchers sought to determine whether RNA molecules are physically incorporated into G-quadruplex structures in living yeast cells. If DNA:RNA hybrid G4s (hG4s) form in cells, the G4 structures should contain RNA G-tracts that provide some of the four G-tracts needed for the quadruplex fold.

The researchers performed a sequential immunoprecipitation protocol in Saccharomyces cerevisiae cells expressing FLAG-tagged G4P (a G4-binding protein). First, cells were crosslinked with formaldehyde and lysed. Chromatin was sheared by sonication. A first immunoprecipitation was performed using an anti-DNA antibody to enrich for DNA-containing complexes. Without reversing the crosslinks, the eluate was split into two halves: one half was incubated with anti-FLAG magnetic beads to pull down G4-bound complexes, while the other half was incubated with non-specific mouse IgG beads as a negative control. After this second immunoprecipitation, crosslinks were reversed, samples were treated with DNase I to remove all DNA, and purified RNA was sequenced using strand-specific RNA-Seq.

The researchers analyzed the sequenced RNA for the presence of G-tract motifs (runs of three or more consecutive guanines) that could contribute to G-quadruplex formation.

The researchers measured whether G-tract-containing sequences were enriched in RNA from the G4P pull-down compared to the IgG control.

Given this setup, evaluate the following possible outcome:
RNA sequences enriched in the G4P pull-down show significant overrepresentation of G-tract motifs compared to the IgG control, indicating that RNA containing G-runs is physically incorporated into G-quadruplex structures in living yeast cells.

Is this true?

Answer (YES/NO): YES